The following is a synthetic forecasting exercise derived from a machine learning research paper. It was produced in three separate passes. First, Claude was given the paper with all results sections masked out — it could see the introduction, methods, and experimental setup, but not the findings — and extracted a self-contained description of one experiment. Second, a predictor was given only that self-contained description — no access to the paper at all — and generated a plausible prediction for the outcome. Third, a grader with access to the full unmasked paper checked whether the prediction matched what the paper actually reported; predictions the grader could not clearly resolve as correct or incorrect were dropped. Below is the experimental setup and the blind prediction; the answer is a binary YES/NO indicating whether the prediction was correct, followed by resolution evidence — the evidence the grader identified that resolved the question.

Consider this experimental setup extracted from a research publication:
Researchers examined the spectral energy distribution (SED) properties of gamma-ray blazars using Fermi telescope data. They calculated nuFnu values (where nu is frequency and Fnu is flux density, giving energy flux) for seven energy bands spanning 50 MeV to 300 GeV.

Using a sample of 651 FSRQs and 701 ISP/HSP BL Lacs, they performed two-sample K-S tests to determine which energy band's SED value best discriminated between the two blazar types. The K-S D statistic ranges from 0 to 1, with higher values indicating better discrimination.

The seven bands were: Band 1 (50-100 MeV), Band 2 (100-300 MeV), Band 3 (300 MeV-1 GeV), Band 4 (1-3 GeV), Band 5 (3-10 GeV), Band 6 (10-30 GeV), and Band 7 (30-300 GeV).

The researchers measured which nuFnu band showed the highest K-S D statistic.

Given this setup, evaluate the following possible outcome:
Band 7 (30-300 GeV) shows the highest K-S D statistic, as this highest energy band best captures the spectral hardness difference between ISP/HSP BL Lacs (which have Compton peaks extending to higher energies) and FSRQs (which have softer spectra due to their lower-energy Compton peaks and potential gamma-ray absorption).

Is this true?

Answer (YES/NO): YES